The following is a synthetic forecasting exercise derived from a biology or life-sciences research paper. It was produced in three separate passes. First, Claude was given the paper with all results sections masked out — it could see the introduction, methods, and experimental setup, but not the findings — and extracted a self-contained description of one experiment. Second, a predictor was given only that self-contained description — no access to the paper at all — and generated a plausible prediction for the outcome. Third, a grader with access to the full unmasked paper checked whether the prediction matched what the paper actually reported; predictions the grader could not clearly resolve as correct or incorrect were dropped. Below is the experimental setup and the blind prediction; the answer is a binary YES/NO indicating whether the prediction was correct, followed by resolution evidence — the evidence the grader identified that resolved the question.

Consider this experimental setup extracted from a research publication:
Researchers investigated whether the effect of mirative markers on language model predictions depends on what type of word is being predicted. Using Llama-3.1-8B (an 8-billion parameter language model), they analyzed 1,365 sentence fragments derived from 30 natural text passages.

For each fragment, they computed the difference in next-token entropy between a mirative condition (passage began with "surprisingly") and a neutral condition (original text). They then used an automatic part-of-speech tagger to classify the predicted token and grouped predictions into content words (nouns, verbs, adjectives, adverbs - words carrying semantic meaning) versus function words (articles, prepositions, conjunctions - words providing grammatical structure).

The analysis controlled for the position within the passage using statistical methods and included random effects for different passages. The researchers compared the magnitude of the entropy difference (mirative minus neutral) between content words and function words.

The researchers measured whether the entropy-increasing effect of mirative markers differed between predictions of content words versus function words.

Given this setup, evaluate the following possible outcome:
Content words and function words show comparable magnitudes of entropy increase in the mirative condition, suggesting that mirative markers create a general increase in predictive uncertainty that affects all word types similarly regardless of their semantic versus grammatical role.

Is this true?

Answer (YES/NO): YES